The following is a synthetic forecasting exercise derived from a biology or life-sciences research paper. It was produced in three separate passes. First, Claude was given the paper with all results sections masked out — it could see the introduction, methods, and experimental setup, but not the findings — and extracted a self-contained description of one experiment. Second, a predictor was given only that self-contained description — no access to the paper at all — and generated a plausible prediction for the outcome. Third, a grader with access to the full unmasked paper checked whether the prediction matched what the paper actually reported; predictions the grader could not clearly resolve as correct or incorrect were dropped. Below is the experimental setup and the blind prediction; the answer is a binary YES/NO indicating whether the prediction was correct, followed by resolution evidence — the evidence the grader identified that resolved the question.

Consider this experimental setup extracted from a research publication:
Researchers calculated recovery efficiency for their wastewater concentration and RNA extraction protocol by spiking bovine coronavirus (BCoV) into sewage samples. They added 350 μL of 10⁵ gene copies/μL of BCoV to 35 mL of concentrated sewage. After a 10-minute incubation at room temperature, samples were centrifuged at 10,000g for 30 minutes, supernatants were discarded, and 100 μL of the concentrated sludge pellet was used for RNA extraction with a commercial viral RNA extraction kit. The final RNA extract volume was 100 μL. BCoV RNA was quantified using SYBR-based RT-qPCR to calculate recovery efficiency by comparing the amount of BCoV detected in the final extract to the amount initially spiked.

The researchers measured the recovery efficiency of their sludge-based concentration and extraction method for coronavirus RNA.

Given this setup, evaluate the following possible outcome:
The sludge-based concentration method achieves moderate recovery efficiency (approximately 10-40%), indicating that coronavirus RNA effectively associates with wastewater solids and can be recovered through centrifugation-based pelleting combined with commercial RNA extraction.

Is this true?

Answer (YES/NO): NO